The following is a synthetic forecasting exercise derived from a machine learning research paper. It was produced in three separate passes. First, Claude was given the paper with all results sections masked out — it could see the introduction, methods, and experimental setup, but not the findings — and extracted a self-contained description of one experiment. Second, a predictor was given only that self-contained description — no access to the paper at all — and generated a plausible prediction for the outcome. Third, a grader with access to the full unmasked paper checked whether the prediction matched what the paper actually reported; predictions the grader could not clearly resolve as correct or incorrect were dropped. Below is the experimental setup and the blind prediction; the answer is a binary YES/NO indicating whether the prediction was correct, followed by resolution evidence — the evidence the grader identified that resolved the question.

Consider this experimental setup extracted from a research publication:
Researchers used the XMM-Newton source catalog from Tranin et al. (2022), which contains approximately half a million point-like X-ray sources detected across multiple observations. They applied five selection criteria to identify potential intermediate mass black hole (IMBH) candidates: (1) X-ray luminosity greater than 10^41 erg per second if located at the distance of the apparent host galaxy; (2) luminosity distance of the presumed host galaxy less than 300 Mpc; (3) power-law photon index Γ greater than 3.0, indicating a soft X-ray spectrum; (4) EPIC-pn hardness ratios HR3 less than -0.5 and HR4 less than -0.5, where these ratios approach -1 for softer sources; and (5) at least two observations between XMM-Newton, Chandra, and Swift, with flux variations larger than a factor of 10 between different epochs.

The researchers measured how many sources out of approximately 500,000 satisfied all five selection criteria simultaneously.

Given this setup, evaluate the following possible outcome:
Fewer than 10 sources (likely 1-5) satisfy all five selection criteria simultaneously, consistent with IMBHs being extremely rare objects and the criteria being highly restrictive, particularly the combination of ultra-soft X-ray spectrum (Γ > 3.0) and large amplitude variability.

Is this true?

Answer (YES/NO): YES